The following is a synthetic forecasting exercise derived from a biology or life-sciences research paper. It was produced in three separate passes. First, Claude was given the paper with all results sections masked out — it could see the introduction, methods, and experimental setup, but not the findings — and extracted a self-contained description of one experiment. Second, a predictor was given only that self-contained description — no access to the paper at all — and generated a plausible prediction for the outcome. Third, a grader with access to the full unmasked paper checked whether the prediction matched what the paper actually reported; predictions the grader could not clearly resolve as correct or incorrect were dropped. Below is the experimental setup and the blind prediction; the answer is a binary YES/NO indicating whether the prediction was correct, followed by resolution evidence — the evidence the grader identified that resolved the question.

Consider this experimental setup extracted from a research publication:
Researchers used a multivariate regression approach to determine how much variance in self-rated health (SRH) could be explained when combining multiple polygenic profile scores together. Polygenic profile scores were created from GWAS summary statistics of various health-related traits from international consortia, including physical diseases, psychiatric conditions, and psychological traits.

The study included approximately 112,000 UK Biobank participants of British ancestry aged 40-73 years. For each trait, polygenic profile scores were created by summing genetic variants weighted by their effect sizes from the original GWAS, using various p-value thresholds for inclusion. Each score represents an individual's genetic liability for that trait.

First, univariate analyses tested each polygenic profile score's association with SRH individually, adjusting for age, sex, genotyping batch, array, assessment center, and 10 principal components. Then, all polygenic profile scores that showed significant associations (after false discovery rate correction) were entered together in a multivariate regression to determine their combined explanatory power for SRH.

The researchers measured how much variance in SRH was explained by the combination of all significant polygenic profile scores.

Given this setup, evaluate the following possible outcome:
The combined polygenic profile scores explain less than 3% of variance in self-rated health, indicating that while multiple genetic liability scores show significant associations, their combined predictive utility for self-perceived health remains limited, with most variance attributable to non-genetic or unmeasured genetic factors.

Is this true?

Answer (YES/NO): YES